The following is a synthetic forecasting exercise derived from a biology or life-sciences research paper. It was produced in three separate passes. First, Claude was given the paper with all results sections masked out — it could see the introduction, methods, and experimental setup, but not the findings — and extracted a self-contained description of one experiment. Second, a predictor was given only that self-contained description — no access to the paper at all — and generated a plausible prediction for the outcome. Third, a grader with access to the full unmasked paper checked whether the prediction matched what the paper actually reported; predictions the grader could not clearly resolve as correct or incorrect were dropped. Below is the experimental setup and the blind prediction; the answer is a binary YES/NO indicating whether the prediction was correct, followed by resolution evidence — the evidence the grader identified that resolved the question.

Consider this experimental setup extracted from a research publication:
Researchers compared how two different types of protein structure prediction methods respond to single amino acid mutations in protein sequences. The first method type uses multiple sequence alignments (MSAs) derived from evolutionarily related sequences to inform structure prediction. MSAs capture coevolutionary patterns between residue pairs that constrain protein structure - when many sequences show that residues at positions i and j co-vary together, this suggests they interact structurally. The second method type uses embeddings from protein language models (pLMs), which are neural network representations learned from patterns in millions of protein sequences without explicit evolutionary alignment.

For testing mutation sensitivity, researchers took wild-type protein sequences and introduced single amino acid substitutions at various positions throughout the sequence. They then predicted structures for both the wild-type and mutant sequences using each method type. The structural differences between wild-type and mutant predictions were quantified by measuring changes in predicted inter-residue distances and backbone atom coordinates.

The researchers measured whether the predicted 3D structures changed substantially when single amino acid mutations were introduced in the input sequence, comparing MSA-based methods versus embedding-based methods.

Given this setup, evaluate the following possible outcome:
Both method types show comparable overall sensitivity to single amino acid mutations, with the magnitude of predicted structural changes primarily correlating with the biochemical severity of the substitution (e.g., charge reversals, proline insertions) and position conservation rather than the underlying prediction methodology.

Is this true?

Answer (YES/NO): NO